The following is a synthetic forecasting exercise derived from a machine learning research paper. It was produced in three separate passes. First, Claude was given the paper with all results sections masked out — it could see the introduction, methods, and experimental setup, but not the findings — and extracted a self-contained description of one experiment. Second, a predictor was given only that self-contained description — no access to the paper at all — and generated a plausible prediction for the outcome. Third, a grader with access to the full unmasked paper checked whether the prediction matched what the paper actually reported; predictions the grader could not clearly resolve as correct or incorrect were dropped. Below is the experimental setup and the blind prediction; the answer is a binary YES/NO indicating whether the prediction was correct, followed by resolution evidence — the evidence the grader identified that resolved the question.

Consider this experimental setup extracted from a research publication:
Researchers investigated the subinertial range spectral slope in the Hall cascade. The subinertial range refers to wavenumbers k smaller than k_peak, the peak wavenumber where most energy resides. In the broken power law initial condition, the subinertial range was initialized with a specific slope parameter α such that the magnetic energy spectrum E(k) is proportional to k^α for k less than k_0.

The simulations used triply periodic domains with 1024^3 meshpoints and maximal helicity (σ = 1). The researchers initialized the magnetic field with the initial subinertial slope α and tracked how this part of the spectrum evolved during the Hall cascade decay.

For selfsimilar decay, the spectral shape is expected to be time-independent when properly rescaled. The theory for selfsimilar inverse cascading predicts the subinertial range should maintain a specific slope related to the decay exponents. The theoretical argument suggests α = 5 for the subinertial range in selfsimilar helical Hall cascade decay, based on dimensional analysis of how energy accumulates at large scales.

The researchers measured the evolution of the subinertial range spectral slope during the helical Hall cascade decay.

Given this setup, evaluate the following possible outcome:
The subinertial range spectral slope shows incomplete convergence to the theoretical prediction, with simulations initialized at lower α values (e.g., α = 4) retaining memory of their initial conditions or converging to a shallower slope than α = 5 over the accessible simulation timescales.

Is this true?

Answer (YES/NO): NO